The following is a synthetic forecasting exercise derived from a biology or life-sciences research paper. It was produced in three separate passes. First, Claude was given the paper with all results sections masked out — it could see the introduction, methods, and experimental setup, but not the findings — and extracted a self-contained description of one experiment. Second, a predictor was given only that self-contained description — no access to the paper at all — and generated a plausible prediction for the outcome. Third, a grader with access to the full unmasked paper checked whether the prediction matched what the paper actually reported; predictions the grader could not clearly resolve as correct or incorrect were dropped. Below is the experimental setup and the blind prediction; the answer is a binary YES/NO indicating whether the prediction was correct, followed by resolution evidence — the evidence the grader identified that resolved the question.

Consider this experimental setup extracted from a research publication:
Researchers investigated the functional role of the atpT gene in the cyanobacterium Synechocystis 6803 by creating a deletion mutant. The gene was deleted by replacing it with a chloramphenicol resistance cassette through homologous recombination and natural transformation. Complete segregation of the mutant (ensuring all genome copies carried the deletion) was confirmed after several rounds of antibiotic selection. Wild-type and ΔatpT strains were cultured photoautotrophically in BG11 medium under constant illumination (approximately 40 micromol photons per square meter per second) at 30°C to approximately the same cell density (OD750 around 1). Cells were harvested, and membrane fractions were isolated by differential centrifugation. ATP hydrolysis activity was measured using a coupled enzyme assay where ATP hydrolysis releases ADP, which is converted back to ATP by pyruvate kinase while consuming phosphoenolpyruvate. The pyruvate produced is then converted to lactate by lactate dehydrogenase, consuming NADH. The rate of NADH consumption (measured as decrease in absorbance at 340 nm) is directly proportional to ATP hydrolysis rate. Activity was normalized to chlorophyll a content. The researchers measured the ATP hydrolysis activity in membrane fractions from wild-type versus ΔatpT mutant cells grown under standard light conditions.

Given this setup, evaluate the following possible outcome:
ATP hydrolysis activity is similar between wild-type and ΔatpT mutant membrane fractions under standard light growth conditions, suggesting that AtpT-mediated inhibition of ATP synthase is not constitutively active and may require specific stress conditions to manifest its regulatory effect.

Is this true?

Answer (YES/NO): YES